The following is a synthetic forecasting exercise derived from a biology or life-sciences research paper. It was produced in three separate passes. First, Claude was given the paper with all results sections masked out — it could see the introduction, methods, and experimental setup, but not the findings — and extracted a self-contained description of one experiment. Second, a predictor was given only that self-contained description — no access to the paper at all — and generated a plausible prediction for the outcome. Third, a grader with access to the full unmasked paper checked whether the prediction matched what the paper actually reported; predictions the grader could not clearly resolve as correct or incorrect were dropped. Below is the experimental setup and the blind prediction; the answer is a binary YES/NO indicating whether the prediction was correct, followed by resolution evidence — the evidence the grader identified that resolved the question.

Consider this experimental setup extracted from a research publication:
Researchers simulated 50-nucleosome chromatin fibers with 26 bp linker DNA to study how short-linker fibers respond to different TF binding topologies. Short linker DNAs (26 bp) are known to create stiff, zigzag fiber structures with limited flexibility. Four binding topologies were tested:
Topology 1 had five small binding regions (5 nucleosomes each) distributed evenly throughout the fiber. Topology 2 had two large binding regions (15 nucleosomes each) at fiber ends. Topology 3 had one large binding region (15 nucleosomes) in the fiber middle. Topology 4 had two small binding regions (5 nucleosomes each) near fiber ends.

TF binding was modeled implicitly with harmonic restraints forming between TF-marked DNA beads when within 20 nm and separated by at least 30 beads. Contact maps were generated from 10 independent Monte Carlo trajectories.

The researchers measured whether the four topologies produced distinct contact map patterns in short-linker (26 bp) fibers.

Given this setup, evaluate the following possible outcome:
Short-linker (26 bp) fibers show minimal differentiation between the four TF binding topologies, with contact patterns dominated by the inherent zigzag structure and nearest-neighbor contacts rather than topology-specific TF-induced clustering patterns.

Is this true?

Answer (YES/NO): YES